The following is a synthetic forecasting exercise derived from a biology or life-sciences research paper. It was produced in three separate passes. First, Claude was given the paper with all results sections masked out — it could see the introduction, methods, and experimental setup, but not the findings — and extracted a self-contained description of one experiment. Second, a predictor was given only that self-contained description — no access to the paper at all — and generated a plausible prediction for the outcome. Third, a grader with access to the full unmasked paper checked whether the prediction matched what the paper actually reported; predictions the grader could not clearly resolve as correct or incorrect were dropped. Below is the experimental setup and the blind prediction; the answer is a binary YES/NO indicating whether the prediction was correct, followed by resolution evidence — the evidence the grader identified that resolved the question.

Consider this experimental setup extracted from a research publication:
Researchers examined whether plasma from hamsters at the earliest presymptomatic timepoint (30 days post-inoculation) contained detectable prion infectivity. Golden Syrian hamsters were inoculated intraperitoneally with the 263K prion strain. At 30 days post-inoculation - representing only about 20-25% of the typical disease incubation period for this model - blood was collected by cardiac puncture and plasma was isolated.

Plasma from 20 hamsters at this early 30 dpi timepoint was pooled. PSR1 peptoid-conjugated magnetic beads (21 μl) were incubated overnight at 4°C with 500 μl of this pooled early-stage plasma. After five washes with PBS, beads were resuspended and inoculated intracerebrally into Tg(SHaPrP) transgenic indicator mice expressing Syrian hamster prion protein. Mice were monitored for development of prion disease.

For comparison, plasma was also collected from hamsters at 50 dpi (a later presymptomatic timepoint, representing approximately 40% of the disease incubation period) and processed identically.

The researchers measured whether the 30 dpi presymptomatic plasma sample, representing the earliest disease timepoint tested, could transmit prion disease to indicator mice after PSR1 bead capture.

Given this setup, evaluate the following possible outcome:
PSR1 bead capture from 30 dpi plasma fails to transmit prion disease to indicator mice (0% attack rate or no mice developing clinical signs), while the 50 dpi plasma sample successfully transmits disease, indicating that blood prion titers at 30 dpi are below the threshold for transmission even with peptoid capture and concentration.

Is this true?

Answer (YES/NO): YES